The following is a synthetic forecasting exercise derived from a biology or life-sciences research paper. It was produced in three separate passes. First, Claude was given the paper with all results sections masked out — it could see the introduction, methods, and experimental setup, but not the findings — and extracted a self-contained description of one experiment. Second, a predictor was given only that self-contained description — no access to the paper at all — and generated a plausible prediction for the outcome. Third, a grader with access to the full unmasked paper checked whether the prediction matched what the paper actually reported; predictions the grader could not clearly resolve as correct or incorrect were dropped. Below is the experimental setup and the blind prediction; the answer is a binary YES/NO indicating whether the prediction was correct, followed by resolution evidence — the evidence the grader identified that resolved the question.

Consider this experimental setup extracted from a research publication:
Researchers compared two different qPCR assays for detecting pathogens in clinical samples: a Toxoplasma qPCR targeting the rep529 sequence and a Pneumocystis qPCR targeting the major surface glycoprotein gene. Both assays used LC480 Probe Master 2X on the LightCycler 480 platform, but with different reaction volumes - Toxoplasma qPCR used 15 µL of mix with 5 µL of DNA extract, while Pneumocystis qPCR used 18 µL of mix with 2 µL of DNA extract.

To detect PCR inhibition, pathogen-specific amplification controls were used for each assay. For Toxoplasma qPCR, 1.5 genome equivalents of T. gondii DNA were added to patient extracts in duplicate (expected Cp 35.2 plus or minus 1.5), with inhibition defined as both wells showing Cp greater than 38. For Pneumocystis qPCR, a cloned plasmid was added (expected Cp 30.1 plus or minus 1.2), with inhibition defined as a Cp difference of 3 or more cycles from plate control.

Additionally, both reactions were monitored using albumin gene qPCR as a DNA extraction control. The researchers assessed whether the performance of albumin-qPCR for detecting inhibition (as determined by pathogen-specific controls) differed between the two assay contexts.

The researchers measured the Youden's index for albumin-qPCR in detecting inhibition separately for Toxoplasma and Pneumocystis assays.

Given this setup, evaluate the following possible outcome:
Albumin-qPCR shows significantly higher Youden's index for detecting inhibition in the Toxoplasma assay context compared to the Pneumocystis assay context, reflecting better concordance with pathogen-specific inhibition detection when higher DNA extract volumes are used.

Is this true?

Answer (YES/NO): NO